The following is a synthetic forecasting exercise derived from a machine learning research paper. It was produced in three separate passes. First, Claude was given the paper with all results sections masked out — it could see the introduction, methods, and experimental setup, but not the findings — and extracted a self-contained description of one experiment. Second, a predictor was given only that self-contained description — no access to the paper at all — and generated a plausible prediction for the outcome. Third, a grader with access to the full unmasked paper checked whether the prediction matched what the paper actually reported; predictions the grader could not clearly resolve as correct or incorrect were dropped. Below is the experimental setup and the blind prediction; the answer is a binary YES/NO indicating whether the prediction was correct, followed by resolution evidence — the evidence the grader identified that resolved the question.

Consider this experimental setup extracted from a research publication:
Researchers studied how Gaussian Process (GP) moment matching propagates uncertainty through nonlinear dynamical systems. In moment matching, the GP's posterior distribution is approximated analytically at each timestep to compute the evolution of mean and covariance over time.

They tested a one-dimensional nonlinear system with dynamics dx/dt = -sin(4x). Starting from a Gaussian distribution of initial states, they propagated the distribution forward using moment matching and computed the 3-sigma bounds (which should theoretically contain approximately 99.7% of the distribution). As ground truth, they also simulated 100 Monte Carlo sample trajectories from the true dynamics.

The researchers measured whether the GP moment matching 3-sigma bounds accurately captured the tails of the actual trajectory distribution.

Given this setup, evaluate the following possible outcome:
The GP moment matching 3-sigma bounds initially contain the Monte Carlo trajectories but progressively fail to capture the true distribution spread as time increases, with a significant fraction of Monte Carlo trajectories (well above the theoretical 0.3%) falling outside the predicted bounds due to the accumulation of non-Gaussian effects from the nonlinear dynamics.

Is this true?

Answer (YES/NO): NO